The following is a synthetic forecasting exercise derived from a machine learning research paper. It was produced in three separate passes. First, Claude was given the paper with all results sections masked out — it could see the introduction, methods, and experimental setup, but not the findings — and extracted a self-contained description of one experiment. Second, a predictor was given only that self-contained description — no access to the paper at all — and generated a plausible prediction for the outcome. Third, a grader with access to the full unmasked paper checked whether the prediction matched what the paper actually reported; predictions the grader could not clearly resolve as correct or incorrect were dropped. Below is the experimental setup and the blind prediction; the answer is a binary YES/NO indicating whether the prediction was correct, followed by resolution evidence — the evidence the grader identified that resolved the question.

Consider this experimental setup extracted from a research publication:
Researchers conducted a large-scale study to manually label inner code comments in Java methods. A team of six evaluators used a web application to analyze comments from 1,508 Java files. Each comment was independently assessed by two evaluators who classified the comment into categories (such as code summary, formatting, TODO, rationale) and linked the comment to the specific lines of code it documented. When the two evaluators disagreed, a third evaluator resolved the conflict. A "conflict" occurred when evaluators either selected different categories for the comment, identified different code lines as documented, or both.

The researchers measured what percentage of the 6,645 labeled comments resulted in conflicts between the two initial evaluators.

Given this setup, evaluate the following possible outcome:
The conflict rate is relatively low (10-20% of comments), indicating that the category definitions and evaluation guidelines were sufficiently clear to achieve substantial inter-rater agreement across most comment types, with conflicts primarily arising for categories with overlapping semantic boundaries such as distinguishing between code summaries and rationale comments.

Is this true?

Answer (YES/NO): NO